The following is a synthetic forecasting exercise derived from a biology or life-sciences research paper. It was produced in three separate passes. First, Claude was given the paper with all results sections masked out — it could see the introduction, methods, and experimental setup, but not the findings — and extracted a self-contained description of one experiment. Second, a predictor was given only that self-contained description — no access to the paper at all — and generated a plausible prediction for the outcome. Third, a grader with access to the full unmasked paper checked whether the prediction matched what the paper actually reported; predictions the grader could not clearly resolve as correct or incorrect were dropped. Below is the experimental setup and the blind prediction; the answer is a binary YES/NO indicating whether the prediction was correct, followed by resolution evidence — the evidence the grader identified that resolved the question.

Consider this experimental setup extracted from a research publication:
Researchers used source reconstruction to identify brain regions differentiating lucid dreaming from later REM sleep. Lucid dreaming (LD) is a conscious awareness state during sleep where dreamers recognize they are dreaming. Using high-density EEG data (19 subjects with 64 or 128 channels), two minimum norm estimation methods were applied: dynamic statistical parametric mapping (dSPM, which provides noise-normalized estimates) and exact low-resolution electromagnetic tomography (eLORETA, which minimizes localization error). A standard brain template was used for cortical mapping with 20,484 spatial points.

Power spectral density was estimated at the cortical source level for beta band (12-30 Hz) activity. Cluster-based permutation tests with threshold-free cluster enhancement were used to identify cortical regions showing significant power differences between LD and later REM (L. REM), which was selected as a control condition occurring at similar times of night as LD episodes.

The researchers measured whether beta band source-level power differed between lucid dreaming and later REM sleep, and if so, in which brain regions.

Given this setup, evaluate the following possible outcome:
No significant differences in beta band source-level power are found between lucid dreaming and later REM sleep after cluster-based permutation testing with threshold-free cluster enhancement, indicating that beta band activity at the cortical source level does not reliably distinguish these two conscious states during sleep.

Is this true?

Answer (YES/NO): NO